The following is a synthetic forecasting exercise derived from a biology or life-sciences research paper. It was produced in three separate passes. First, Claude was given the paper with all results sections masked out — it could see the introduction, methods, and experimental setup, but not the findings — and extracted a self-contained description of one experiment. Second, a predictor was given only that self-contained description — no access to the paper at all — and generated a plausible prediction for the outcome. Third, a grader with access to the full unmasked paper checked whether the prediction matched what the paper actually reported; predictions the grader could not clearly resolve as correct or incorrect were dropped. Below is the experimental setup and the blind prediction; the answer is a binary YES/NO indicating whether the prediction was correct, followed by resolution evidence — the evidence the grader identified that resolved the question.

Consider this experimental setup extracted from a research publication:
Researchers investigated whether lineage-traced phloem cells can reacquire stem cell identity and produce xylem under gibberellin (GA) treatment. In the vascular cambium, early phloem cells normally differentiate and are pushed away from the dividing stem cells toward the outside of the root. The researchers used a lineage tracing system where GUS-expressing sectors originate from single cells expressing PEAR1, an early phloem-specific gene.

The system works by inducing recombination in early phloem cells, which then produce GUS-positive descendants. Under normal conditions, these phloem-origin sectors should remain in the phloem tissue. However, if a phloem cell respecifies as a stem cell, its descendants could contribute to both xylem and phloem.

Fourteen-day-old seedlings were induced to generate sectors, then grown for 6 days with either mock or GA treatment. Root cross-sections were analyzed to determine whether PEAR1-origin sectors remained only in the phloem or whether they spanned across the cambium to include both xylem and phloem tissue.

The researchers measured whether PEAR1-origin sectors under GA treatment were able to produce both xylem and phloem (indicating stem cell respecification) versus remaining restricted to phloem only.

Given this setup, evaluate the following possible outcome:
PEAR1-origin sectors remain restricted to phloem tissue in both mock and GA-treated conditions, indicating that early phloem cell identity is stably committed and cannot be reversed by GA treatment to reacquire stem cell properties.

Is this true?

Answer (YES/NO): NO